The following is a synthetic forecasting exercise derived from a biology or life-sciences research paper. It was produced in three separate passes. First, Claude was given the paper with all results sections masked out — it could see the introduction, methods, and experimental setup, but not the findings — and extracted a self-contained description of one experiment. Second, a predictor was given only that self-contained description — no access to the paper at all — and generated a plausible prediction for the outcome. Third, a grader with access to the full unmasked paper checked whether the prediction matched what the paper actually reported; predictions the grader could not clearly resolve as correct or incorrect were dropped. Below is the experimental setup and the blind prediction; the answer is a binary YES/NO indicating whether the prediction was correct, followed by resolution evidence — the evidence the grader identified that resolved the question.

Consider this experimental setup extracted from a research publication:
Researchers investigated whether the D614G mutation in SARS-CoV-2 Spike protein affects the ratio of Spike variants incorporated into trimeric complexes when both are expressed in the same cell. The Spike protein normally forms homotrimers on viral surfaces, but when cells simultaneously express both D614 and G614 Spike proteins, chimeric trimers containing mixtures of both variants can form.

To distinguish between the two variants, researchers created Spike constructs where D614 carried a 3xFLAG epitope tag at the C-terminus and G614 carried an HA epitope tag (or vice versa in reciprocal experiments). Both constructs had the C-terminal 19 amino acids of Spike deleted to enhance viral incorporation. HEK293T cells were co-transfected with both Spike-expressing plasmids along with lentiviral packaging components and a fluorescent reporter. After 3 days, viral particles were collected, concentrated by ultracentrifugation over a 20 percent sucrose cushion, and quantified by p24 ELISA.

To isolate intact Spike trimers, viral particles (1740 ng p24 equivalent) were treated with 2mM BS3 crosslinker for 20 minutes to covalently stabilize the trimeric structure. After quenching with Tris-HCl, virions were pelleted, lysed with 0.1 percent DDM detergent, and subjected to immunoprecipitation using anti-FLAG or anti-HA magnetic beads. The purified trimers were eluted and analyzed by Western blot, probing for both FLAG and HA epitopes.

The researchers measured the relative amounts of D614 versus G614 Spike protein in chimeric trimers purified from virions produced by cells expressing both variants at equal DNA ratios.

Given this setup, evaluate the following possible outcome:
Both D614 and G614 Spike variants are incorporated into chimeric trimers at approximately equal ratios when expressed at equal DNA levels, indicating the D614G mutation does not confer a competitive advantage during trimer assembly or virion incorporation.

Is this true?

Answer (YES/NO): NO